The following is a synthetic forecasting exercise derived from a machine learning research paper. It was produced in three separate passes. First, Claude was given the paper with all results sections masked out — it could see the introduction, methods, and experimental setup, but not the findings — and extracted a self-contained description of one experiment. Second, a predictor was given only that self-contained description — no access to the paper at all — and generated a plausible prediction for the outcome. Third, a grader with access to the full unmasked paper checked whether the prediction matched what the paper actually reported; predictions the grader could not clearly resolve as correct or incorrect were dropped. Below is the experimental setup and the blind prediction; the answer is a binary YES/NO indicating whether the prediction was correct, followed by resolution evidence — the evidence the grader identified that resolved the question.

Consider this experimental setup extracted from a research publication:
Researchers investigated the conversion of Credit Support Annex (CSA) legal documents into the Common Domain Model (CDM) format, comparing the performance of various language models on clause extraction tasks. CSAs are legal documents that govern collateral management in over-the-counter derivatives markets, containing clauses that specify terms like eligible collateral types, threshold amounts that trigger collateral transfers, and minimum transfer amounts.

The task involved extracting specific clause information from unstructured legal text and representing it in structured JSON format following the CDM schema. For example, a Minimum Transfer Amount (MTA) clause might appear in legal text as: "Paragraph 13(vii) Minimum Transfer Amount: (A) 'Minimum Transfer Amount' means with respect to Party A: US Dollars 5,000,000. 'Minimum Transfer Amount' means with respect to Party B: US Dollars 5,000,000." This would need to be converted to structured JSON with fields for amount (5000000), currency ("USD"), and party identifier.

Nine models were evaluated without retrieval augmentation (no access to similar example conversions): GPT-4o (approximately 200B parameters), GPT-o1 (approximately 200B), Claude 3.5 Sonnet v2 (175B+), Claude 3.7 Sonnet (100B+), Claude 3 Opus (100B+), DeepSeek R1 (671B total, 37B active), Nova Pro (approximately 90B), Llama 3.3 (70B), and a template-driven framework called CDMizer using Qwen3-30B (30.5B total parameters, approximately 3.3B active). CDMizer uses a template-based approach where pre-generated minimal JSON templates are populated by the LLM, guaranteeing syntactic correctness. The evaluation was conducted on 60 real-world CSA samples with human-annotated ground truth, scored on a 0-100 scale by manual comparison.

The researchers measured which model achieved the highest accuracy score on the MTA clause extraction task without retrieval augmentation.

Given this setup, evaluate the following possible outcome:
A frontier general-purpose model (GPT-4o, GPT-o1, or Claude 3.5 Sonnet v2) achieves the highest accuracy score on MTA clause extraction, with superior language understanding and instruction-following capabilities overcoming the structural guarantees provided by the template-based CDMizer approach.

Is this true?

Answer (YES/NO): NO